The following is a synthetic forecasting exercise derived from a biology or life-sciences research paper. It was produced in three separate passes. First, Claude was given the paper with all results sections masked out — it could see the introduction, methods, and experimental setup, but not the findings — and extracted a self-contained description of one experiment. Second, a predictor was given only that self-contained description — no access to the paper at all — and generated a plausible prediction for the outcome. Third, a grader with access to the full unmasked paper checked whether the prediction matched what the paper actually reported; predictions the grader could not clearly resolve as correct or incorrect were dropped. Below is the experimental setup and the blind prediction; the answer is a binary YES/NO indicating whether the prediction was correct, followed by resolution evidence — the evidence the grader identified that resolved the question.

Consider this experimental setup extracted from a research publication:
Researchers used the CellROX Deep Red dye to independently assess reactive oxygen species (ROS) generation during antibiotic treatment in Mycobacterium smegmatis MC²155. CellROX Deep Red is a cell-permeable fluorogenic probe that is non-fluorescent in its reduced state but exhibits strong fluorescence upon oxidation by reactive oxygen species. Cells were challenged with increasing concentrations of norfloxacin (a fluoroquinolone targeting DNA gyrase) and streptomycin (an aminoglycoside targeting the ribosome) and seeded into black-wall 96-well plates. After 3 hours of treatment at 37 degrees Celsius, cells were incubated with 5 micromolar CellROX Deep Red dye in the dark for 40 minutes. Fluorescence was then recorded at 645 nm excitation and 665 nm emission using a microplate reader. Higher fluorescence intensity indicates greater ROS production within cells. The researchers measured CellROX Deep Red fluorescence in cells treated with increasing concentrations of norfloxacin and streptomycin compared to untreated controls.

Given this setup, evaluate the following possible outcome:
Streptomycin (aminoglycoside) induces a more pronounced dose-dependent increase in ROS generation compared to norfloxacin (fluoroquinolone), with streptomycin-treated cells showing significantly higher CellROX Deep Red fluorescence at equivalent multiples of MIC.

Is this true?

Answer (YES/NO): NO